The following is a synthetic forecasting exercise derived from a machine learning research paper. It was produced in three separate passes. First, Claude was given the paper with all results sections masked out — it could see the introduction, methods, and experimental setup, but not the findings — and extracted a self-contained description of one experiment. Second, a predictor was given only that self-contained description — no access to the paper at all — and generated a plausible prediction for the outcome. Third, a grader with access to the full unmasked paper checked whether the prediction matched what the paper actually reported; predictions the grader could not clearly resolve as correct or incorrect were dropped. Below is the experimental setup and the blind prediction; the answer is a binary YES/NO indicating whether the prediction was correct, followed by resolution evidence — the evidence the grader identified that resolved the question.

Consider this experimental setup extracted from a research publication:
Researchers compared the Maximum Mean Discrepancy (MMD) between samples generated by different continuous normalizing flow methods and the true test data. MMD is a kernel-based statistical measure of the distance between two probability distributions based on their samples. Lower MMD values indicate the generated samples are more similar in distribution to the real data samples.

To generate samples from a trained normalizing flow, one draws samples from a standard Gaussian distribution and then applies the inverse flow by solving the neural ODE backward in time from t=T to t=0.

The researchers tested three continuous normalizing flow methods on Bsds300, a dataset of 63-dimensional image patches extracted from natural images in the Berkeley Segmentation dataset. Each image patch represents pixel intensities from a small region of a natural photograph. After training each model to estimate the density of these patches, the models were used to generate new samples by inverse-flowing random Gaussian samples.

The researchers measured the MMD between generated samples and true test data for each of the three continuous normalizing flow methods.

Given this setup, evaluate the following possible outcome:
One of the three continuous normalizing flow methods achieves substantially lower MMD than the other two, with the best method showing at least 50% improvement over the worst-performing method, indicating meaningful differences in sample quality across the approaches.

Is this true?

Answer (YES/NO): YES